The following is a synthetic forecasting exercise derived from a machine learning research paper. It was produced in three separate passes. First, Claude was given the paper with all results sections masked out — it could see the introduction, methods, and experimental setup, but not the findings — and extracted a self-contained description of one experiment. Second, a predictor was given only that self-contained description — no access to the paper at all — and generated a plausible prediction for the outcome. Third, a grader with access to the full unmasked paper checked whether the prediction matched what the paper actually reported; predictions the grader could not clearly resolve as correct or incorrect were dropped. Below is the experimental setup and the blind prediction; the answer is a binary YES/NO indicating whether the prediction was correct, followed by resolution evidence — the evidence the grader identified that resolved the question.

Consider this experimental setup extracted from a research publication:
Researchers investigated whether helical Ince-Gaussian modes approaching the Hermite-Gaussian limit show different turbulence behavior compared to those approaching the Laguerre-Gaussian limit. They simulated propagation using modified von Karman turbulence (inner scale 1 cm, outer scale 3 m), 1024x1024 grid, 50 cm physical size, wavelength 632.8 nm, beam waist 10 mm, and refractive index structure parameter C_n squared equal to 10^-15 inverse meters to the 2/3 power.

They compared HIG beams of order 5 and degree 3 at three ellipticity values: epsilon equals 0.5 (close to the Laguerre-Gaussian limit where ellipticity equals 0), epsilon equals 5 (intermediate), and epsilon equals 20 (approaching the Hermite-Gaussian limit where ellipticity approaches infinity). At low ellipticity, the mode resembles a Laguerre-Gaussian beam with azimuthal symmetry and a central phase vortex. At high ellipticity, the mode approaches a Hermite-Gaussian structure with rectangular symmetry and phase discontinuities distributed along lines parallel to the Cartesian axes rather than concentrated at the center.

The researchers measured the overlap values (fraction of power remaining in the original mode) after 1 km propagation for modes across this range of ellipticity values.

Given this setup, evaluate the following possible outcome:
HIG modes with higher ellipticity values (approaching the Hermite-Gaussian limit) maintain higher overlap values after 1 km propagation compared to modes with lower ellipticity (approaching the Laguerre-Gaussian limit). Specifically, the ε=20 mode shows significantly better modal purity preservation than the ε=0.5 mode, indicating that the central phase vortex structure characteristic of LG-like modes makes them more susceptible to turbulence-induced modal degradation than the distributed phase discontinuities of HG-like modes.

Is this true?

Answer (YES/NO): NO